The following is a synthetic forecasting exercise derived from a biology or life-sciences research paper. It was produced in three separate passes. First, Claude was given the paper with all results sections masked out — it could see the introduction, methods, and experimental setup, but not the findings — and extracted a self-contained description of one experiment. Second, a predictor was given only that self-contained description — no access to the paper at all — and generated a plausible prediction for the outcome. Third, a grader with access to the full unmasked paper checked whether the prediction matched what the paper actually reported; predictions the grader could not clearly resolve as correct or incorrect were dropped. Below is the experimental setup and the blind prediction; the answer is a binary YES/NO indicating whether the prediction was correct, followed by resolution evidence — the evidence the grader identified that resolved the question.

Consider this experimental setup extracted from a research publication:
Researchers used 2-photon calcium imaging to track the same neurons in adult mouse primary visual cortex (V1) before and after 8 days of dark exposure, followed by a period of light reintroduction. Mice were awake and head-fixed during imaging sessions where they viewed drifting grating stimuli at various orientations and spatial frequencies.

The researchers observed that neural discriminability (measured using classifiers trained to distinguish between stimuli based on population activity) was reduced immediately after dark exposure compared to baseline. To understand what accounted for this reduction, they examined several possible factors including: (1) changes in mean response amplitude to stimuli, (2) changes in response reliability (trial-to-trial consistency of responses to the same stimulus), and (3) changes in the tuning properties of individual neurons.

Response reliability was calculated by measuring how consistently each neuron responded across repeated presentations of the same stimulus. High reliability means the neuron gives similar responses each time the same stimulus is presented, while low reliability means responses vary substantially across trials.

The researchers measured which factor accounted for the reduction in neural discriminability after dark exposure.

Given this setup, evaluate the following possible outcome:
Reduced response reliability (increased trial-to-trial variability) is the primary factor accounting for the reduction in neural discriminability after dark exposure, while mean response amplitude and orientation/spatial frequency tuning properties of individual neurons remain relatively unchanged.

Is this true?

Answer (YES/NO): YES